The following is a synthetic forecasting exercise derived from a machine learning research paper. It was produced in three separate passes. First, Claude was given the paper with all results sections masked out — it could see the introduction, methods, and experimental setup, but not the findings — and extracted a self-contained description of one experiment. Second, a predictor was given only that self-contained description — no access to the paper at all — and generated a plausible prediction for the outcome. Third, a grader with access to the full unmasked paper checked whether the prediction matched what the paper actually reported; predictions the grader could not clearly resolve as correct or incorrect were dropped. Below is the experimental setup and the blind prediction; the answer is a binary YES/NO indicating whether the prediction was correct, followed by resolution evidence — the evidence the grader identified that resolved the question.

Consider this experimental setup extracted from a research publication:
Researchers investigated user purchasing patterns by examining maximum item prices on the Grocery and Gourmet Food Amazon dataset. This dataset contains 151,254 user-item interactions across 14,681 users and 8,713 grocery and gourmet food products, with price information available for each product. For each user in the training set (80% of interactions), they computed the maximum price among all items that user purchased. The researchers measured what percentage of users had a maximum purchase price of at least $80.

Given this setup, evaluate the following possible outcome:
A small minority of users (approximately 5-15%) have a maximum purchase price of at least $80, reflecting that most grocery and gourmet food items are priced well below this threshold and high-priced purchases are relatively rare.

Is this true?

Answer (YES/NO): NO